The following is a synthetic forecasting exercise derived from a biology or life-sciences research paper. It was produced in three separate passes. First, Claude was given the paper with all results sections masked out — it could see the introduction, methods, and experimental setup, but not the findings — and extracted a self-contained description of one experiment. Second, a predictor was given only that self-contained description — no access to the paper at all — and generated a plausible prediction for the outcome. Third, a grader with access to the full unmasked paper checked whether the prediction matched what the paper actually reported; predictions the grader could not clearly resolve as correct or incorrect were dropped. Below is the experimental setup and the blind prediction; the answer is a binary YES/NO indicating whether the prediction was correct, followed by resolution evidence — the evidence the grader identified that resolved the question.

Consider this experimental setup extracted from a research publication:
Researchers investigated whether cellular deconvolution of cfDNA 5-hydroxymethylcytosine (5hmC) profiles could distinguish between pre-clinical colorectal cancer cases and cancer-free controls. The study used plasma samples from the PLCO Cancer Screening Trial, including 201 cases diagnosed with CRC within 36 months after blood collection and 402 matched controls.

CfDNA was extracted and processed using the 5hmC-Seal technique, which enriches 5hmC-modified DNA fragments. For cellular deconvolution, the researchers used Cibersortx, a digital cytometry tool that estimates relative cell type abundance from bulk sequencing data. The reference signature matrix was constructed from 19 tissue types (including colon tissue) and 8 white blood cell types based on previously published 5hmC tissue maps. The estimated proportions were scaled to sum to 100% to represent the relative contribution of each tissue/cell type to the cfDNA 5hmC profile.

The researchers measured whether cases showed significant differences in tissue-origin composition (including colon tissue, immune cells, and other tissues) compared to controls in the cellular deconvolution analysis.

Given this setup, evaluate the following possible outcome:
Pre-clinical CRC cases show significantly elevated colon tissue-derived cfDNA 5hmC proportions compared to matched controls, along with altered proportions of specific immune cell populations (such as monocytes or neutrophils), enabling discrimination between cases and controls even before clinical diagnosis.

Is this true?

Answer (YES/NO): NO